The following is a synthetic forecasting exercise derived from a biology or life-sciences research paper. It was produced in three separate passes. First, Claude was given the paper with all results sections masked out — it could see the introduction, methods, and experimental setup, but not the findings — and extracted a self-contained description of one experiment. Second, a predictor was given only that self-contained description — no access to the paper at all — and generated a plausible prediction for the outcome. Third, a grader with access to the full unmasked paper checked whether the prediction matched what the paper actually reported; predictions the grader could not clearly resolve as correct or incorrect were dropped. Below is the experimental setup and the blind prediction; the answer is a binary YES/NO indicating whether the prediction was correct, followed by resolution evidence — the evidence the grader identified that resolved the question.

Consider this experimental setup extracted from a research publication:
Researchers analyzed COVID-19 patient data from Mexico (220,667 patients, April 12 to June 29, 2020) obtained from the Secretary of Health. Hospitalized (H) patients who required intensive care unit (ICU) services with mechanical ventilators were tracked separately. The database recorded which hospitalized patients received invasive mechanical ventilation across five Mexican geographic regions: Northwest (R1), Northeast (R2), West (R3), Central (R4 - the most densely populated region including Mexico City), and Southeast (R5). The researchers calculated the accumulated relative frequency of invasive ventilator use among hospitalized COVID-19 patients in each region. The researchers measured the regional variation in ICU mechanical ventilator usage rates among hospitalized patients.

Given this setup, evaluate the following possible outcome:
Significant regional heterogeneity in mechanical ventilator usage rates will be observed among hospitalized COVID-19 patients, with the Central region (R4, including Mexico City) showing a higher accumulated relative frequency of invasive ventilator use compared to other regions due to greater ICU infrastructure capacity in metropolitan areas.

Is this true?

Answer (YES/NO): NO